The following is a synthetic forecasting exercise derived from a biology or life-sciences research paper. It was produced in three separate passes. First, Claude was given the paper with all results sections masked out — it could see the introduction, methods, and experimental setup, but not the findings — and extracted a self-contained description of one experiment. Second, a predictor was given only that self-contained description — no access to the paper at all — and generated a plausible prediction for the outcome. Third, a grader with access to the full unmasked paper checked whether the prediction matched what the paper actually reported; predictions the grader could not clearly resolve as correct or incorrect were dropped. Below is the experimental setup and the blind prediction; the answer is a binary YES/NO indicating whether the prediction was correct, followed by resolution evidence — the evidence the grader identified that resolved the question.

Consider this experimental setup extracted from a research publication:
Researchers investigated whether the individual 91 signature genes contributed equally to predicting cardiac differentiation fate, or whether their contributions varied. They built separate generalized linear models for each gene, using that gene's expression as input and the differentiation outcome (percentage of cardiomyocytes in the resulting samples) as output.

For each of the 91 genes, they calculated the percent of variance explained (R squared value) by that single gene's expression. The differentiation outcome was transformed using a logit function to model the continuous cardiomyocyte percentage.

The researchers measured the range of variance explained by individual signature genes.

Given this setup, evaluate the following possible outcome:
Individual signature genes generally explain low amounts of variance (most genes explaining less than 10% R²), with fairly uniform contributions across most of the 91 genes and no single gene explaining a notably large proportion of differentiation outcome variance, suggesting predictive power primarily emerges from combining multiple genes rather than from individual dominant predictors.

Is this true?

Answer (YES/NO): NO